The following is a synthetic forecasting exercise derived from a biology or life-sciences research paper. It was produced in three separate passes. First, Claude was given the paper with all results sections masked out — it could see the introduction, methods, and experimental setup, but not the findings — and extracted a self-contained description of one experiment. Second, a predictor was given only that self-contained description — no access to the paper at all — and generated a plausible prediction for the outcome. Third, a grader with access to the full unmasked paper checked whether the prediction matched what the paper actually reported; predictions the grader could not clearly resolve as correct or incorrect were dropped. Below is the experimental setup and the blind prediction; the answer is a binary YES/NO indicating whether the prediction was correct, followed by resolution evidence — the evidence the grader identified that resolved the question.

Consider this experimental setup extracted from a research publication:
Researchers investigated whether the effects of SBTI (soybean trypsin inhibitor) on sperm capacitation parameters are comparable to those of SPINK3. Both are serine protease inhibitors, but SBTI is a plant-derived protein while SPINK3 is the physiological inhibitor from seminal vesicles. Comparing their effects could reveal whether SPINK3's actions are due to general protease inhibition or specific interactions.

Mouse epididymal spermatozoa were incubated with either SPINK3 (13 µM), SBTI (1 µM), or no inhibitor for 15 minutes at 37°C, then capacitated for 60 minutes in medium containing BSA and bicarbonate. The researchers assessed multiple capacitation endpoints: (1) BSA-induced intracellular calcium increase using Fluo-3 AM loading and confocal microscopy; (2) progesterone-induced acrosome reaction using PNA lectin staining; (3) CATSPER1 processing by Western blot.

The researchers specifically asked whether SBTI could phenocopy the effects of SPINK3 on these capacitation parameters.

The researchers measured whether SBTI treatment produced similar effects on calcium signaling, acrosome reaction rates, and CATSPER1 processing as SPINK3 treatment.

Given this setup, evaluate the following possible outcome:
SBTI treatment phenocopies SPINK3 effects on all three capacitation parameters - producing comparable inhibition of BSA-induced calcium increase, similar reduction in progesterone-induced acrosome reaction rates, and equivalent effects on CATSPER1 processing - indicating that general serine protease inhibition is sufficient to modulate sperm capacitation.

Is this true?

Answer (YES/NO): NO